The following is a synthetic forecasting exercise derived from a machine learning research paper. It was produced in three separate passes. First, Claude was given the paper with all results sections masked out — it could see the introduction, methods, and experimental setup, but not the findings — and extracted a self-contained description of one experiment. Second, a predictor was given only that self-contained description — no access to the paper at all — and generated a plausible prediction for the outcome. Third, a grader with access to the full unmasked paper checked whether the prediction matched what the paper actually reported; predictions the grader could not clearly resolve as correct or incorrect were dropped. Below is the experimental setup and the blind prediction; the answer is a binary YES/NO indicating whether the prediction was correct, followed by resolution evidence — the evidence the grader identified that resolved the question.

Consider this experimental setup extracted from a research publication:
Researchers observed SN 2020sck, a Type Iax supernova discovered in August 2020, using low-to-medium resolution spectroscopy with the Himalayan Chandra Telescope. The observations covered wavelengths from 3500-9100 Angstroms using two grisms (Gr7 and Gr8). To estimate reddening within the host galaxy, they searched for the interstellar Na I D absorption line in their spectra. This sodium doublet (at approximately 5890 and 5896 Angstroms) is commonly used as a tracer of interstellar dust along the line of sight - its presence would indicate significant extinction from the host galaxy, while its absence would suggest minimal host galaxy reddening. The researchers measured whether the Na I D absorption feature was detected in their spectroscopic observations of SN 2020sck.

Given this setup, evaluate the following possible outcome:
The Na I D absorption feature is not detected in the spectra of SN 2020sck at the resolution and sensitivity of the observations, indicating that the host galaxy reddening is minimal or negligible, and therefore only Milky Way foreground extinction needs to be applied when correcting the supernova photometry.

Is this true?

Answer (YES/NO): YES